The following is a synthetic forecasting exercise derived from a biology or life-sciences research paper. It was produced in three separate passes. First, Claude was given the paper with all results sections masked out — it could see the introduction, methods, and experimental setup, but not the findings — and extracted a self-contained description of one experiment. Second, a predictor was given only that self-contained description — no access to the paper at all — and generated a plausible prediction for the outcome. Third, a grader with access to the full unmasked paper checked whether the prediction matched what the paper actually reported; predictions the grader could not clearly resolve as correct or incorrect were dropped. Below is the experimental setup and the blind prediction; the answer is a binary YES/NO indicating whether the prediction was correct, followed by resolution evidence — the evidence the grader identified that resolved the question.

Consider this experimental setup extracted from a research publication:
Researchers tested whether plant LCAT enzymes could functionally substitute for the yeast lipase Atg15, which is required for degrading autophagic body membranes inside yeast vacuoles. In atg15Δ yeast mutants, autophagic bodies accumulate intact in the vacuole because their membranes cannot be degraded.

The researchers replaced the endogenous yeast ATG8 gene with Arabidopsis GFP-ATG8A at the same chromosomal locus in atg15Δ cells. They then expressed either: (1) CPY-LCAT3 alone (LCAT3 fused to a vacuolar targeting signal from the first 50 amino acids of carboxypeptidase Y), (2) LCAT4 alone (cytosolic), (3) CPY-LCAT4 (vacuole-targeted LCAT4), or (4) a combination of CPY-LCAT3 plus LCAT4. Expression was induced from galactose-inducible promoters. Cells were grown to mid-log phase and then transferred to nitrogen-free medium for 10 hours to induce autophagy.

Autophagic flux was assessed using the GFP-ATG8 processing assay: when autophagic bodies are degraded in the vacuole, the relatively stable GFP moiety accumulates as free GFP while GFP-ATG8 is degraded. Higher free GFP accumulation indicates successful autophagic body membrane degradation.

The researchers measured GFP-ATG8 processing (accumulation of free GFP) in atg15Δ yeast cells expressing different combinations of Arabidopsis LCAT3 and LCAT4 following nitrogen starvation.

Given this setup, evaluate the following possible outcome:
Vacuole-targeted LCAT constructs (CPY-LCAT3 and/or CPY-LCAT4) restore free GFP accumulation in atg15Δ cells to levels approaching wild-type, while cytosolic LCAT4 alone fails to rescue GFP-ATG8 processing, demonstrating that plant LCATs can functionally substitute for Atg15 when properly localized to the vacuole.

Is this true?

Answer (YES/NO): NO